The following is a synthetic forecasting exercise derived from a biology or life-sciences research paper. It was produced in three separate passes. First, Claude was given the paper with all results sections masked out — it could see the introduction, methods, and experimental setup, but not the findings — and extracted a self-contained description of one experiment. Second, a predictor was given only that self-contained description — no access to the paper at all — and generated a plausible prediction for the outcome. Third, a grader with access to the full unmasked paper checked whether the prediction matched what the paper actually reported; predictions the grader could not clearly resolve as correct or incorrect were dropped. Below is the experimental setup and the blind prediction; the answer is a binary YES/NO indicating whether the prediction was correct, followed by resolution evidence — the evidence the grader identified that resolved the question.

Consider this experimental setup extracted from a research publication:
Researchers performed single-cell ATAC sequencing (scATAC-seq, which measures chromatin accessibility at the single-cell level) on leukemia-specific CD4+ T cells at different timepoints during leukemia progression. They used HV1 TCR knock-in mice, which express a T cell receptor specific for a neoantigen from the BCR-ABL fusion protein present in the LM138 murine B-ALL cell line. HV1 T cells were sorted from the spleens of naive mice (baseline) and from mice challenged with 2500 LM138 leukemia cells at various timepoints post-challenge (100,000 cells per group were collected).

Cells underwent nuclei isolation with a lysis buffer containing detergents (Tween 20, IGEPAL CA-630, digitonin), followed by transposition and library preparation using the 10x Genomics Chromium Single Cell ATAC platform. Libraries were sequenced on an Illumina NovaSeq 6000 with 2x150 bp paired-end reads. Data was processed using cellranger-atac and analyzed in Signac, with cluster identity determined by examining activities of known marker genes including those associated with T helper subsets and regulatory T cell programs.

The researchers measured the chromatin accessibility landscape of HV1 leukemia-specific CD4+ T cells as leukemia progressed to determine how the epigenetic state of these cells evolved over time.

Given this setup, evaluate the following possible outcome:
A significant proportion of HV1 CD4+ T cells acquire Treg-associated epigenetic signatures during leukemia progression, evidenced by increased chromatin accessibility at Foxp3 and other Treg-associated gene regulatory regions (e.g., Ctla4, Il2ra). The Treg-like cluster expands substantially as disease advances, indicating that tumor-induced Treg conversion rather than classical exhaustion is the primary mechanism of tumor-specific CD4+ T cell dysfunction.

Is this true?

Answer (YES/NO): NO